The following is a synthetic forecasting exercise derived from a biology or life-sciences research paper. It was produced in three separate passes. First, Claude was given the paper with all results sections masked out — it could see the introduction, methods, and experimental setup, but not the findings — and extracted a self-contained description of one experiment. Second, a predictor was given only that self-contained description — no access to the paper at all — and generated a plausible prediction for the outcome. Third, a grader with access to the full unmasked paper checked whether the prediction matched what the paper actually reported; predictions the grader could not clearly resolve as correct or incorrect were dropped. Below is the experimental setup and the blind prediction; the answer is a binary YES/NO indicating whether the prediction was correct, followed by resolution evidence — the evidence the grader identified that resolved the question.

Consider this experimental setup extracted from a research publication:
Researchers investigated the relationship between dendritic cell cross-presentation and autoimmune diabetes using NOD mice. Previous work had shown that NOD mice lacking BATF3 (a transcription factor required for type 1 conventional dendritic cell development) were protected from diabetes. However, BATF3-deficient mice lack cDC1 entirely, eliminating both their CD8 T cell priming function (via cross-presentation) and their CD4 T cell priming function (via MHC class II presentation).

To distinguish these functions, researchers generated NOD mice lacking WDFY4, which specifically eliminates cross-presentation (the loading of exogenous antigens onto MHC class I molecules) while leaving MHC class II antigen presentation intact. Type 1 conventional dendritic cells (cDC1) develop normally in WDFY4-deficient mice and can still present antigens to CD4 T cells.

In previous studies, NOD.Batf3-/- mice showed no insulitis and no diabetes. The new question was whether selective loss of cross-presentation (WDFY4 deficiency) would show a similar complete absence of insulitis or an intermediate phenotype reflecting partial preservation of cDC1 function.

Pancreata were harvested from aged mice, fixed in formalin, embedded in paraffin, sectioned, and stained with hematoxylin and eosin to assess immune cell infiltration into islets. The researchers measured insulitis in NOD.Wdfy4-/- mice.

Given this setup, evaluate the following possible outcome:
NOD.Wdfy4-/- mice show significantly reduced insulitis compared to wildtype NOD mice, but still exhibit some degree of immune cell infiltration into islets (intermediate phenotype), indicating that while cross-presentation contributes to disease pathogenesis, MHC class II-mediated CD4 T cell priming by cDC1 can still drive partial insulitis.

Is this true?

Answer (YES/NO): NO